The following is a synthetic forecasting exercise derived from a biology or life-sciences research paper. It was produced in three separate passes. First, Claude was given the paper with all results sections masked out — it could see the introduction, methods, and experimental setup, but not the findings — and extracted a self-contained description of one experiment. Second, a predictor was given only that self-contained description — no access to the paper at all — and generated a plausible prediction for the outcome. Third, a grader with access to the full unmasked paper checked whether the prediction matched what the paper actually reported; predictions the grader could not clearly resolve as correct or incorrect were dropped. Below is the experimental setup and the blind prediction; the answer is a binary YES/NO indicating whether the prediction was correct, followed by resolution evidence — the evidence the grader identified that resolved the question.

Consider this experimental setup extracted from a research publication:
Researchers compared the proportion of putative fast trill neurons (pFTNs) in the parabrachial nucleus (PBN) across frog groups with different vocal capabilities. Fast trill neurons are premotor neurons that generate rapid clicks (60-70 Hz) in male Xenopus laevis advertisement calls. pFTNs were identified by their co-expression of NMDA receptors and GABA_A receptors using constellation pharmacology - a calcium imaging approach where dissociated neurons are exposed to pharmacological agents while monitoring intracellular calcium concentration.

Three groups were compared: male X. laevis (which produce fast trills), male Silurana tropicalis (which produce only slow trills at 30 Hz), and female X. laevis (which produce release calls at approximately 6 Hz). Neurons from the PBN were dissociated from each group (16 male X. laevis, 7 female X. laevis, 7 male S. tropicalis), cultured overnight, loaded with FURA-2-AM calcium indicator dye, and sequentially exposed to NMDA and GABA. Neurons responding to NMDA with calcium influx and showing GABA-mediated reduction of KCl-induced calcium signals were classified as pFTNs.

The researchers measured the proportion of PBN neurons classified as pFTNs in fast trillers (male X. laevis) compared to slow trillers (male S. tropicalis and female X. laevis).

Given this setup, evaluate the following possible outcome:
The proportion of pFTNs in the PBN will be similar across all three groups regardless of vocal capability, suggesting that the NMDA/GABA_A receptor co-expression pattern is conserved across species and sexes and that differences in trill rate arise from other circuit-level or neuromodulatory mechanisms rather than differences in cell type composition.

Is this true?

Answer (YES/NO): NO